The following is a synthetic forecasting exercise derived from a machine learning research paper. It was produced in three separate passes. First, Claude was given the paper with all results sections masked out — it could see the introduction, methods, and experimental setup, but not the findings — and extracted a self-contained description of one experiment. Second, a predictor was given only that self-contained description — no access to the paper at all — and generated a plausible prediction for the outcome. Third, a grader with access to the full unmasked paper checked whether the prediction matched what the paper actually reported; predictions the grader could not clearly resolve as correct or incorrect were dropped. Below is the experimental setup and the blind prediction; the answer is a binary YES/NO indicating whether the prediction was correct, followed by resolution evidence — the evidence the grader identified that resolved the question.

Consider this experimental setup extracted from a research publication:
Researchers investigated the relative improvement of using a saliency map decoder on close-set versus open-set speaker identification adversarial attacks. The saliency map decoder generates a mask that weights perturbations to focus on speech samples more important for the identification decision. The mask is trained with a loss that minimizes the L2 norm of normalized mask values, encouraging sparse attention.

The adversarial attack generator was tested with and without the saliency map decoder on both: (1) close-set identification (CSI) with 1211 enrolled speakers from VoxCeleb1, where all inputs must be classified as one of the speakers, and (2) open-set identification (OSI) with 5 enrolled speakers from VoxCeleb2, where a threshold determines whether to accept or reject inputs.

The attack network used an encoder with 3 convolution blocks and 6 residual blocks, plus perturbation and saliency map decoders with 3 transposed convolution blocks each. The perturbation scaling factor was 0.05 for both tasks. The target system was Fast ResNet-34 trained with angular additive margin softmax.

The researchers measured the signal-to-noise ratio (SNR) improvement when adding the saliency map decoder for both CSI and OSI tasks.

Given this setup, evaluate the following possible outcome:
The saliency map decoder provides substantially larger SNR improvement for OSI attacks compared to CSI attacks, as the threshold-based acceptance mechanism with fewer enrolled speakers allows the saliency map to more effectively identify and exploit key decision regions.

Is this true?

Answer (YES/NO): NO